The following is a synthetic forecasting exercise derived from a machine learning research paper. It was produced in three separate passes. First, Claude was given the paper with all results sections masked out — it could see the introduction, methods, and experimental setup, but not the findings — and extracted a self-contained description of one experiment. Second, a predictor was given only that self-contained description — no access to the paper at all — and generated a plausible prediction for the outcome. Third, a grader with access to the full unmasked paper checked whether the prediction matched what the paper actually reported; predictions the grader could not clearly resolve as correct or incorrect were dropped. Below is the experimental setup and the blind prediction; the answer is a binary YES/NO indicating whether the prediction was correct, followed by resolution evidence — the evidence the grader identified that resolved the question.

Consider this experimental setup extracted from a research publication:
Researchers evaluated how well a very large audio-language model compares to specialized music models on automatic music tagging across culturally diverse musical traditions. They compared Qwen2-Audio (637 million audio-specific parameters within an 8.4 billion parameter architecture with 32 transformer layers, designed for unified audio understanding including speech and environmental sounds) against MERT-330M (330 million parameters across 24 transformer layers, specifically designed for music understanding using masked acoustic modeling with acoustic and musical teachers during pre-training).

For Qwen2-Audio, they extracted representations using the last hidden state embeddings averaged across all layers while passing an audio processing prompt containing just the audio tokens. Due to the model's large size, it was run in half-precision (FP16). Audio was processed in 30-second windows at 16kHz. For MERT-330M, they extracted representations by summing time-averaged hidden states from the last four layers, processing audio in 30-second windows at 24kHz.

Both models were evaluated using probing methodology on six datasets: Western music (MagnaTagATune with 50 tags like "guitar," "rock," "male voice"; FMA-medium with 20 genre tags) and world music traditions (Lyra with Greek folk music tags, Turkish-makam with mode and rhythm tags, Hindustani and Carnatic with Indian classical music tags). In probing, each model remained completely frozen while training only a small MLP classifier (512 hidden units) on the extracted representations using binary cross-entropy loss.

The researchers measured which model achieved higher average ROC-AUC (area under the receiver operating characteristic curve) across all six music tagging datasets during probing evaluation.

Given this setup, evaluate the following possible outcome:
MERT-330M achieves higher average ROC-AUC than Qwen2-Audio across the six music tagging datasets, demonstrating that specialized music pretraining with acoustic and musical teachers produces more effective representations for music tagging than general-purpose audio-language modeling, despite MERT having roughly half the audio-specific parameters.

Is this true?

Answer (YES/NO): NO